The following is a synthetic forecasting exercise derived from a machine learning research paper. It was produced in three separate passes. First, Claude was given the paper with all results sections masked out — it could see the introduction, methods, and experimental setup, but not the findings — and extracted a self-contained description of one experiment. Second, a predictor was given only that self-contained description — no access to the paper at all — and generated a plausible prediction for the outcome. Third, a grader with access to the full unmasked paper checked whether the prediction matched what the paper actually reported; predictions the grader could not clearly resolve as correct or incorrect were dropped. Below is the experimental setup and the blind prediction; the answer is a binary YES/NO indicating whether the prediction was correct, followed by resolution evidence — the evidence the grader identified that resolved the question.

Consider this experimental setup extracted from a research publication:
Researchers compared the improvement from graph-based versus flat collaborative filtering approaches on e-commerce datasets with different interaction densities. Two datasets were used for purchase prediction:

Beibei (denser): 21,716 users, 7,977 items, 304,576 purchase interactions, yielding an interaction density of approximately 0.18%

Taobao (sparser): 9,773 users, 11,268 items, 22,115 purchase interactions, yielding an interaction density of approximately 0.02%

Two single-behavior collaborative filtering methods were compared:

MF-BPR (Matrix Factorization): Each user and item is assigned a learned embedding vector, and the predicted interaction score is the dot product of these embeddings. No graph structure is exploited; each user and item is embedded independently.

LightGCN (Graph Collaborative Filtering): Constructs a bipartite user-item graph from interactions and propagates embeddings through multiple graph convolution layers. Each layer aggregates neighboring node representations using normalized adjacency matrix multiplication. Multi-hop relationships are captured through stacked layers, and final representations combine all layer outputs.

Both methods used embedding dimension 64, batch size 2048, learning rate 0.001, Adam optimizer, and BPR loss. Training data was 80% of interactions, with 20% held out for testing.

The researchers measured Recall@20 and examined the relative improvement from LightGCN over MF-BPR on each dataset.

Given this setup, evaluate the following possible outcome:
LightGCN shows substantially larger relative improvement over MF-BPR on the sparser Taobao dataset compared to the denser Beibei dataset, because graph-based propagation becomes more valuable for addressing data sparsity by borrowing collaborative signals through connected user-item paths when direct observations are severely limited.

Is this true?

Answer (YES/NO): YES